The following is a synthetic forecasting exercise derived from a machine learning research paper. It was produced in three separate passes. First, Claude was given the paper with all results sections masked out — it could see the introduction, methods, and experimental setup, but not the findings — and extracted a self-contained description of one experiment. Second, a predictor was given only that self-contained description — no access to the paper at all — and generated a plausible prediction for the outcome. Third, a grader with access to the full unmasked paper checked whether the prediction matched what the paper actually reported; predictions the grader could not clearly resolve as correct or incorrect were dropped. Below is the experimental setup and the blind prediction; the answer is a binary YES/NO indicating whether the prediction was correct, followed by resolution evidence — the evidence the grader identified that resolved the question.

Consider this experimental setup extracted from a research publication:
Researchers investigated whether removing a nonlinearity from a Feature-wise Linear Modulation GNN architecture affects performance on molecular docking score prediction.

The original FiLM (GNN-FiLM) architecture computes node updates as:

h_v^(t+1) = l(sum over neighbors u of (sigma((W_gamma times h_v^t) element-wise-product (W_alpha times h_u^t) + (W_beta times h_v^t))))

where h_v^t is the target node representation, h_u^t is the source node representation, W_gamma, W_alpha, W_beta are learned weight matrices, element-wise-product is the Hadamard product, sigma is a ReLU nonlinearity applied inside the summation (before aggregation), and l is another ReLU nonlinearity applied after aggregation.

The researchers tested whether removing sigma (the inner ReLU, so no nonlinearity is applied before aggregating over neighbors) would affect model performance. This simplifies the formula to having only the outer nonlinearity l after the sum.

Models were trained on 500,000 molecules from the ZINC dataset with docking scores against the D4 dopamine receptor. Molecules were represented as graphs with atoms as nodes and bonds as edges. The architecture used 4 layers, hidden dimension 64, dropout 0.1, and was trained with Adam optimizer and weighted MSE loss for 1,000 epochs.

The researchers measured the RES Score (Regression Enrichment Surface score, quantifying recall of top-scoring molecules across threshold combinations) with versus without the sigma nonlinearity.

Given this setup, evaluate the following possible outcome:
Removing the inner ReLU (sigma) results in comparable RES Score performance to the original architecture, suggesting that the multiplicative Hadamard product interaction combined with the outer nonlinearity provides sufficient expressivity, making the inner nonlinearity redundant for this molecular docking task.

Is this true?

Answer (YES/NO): YES